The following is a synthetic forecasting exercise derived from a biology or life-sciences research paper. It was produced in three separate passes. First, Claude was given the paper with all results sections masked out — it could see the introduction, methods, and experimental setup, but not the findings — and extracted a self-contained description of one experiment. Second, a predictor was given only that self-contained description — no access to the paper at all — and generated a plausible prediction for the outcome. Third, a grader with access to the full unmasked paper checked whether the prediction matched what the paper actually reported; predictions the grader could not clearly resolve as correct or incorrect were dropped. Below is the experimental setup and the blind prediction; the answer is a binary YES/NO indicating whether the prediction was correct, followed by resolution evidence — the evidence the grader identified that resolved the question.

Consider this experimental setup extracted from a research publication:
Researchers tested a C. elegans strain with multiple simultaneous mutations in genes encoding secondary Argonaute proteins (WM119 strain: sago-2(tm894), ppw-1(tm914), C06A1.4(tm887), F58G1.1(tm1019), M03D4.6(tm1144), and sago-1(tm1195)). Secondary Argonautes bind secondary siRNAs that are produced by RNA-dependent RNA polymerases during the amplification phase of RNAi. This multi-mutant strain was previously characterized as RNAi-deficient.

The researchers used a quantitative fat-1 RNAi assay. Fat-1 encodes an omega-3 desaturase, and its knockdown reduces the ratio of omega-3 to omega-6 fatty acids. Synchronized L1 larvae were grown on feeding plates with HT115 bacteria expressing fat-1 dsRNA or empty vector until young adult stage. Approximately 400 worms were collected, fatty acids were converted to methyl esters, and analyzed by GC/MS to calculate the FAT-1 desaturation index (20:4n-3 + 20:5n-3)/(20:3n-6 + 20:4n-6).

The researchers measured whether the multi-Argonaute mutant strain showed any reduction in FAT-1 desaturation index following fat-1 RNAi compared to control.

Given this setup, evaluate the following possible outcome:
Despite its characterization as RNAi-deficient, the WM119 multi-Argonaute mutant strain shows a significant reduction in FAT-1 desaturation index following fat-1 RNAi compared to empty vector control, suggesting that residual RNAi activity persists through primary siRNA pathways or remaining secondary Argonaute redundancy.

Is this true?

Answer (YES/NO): YES